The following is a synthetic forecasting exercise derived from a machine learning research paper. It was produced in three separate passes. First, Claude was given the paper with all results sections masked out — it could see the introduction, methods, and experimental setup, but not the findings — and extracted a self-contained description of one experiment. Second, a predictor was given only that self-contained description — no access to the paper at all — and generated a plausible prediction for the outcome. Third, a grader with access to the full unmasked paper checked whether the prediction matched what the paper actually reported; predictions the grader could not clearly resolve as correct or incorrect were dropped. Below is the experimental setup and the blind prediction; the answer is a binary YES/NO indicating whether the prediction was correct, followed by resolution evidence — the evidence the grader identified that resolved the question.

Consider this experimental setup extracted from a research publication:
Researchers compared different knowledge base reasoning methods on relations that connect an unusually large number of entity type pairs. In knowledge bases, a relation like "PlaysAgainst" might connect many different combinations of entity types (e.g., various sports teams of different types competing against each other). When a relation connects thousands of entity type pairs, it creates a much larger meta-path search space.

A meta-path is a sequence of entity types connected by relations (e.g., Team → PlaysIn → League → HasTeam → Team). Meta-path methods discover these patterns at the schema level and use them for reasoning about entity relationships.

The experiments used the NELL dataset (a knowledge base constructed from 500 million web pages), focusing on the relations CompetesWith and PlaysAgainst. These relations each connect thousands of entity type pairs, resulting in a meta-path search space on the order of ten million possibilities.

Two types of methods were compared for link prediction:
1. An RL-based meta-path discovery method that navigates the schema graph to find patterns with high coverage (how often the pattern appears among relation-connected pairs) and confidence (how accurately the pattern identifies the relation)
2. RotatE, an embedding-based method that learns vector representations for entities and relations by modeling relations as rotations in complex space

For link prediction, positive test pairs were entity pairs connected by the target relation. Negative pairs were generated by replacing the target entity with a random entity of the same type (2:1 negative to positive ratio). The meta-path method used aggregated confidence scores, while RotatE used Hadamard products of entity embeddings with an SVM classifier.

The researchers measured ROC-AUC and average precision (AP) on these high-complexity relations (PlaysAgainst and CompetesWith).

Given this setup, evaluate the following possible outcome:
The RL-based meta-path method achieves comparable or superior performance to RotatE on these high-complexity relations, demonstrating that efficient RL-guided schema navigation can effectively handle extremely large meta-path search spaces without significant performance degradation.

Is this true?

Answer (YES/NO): NO